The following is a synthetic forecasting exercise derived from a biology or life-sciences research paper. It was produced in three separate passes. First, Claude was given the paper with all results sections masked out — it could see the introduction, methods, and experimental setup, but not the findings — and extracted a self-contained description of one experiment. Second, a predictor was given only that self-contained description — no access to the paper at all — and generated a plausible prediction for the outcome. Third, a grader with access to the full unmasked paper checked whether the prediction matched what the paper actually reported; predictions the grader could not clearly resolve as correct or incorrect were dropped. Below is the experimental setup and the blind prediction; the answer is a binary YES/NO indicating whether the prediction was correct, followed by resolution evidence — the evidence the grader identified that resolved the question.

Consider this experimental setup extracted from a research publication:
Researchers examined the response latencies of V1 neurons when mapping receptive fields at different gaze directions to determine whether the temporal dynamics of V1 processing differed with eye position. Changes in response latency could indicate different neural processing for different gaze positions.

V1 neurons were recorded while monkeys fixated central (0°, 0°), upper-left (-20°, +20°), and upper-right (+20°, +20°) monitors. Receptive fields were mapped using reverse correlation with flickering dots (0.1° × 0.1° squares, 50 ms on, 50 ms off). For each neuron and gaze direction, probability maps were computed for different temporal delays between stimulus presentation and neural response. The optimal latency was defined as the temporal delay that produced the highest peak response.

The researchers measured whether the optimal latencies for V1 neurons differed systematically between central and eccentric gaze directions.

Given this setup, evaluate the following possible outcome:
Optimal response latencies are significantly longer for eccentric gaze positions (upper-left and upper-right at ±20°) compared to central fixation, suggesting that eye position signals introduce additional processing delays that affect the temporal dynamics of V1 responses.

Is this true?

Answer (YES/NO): NO